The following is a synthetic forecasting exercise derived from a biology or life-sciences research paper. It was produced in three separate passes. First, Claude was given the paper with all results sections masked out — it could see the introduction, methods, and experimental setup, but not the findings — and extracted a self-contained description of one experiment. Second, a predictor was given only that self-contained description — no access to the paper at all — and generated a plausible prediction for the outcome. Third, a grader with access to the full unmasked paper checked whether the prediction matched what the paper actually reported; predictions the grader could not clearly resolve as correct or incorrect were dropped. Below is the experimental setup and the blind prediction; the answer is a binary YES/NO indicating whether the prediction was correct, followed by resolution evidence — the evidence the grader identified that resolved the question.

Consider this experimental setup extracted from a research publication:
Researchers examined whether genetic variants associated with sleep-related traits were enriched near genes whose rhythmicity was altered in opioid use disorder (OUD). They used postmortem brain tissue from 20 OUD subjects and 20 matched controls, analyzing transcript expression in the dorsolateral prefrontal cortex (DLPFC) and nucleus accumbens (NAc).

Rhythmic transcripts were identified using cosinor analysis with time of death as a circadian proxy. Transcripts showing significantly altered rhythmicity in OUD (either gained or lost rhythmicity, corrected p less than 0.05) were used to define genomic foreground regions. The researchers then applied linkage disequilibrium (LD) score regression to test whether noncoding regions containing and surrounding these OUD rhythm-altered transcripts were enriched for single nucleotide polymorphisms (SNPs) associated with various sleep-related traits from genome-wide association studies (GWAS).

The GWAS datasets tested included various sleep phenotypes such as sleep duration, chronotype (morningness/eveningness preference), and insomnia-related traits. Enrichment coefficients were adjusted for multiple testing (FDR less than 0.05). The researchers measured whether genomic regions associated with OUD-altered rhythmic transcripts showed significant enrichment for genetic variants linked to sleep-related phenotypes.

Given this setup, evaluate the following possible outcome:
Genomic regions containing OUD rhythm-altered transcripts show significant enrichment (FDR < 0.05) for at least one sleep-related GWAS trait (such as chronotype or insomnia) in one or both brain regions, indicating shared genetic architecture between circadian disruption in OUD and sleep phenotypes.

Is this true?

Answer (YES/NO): YES